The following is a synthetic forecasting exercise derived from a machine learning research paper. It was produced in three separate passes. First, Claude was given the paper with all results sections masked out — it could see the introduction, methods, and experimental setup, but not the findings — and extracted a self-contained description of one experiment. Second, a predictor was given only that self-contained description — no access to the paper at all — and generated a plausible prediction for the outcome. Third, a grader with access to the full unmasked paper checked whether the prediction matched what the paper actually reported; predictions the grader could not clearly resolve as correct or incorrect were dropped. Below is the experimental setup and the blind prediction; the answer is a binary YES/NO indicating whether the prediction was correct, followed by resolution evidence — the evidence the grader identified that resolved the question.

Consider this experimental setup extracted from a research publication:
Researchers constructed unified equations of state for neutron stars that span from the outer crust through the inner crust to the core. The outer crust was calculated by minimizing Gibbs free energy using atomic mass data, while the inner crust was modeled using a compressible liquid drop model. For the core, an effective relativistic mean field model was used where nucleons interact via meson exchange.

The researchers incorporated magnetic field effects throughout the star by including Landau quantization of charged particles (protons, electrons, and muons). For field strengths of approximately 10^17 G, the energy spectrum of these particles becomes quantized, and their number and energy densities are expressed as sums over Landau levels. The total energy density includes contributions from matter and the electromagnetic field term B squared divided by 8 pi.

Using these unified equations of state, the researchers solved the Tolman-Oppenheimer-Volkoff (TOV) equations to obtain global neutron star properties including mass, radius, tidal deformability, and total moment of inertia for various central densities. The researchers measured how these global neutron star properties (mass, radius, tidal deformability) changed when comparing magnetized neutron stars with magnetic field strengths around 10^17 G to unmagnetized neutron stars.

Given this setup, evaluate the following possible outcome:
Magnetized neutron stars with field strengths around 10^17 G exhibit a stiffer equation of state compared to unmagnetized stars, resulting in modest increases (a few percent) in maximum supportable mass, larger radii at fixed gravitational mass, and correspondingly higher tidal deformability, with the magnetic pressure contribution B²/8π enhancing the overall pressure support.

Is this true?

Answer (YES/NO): NO